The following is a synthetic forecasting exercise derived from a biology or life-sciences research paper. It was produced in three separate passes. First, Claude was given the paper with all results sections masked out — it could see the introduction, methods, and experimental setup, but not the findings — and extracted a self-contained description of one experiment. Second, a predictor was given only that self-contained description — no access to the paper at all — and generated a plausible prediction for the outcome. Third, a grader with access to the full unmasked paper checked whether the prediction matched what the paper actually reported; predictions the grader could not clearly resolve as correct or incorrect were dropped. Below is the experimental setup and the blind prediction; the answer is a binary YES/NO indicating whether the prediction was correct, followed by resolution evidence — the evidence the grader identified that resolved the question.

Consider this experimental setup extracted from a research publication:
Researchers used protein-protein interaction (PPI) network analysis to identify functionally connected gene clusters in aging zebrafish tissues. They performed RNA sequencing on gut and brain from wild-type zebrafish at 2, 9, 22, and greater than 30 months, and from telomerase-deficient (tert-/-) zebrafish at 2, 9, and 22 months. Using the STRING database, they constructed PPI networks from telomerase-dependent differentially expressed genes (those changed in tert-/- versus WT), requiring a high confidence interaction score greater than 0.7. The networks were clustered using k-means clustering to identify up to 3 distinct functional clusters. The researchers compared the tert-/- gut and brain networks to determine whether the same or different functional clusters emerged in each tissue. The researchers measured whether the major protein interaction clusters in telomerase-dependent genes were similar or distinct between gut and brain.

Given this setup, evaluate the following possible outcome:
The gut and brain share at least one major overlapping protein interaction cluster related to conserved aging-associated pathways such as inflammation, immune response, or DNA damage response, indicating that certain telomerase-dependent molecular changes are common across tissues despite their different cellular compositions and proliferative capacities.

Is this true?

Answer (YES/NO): NO